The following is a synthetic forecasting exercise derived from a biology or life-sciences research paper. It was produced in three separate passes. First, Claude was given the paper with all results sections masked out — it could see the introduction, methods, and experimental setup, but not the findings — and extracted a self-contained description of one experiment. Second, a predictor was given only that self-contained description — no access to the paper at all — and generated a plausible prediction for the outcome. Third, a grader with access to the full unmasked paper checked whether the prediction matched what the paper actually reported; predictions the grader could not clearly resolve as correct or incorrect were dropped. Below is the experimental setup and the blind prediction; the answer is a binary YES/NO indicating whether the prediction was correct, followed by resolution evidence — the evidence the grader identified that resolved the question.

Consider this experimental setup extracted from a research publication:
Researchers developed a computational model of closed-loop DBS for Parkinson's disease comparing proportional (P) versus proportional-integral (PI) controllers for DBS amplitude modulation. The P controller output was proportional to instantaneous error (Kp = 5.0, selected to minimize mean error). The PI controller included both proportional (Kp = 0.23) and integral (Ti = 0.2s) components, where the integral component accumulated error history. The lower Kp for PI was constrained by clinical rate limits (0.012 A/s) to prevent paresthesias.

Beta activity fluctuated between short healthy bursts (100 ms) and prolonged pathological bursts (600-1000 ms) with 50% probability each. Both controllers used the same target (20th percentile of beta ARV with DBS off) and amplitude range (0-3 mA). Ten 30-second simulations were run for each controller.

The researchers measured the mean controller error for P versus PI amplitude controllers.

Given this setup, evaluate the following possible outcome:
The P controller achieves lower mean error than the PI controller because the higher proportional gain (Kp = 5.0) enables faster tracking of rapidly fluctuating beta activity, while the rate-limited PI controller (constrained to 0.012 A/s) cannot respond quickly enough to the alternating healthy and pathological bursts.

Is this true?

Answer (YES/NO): NO